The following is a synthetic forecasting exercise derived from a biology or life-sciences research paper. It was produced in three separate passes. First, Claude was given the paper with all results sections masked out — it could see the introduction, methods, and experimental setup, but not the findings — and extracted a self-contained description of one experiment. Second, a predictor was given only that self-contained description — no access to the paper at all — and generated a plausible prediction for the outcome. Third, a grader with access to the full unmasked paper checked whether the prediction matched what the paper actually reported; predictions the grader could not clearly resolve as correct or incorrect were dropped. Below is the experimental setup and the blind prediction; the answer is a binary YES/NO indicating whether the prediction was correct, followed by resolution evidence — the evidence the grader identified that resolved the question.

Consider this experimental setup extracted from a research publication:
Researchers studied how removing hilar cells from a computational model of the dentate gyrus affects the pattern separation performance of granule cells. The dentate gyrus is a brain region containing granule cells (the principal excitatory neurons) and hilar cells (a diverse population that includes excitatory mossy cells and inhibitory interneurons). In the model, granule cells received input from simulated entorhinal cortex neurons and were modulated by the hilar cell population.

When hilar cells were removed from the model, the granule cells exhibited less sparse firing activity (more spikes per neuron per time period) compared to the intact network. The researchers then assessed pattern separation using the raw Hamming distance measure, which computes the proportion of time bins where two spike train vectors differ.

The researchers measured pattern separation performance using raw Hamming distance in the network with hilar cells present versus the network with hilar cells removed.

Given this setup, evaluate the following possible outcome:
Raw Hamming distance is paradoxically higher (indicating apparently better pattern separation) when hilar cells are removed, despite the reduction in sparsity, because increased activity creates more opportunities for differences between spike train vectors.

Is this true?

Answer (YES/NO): YES